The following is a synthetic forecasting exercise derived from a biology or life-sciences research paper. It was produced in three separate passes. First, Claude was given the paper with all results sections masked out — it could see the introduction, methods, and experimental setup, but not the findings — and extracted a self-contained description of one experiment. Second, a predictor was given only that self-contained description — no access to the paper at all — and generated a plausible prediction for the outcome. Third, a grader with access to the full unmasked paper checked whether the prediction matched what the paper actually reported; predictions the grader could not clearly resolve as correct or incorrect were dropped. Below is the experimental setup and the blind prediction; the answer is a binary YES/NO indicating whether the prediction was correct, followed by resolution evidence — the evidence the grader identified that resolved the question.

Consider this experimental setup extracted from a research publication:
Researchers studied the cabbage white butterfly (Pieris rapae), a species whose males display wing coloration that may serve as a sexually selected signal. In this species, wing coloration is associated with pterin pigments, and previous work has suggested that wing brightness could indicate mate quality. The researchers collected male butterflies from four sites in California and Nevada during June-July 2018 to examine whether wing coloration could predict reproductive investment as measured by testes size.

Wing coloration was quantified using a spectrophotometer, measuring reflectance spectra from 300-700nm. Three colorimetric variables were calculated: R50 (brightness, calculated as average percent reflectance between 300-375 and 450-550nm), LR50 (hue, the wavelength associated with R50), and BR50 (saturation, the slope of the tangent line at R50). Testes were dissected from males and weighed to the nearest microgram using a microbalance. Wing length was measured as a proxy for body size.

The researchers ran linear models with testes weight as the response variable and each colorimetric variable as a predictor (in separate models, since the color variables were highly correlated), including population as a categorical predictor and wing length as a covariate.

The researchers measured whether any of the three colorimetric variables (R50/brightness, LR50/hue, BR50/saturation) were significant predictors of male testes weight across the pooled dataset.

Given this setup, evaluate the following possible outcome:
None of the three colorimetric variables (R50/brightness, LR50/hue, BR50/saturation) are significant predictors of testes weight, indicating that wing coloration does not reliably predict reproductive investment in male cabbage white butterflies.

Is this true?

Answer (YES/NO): NO